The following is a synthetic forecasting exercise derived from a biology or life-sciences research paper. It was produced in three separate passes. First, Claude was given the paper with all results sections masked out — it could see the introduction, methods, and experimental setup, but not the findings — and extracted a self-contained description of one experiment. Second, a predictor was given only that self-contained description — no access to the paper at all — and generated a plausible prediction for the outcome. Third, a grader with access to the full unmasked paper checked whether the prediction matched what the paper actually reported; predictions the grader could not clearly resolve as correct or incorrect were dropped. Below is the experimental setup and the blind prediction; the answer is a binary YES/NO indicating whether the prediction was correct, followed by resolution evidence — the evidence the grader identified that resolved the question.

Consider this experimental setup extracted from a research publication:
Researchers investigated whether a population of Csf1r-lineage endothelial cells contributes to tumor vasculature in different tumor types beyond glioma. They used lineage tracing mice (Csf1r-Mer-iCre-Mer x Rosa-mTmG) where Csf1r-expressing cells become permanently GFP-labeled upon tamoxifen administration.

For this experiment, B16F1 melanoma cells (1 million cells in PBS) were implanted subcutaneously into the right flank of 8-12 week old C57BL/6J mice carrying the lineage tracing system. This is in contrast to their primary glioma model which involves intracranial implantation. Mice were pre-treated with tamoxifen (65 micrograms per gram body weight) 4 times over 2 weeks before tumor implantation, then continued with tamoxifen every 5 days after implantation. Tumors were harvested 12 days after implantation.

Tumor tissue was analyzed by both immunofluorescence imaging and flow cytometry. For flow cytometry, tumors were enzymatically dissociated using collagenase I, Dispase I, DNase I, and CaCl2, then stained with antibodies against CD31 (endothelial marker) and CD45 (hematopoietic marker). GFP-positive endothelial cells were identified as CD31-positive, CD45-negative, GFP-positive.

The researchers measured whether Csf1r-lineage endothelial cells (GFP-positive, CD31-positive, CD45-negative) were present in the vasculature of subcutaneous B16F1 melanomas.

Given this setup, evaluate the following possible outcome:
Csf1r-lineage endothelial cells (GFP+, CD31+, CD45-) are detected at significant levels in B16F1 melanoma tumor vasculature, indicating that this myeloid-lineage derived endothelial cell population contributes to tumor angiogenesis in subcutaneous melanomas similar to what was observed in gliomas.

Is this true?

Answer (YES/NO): YES